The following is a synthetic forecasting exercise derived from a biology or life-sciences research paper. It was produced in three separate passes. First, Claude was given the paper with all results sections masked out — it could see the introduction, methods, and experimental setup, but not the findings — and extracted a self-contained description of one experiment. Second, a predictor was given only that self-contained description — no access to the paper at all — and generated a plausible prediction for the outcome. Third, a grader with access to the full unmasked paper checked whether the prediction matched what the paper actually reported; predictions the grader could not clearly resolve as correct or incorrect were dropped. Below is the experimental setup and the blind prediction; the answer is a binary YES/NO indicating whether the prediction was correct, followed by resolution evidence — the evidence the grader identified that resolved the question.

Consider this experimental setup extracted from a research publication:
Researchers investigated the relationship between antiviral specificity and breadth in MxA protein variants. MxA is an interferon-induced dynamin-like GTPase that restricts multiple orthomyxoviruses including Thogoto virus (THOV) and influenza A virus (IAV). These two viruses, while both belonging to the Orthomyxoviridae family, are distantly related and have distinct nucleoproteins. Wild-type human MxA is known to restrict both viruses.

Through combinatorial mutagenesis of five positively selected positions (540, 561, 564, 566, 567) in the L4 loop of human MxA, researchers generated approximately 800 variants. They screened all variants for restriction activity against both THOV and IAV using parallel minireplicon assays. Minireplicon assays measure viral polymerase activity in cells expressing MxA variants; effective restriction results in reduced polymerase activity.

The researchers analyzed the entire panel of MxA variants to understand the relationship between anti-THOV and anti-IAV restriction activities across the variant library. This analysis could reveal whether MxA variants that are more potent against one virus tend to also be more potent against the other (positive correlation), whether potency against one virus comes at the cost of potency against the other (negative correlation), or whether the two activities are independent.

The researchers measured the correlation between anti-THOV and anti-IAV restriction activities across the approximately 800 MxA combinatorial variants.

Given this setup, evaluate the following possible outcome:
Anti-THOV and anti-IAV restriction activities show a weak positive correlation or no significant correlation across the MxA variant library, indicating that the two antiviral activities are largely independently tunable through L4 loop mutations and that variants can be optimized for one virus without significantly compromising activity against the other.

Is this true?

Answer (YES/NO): NO